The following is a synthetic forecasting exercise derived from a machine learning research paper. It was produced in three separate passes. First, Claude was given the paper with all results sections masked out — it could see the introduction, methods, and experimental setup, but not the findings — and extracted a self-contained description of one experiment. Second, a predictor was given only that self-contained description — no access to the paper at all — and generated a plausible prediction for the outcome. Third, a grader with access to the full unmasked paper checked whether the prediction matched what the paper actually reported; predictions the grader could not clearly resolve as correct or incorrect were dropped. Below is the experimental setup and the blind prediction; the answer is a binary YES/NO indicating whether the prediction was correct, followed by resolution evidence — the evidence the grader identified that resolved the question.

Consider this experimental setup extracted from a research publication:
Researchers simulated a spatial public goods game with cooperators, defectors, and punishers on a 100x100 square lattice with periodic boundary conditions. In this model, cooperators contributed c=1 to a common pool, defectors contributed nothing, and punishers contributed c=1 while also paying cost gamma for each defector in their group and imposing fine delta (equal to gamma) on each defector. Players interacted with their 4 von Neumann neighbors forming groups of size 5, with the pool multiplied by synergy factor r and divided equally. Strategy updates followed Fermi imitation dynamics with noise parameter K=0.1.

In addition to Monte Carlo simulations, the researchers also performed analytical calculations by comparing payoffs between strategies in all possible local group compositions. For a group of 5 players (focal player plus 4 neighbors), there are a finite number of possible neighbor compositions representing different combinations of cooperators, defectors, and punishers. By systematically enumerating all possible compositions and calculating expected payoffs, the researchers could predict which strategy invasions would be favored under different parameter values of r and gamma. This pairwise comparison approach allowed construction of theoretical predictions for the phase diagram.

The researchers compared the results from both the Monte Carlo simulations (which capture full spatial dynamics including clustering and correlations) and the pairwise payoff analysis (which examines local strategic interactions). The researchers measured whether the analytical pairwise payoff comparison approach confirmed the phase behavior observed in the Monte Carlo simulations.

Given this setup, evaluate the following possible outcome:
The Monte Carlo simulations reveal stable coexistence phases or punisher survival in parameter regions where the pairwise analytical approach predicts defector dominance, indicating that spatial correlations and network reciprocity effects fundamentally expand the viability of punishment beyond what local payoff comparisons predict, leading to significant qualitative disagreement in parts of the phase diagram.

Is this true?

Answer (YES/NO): NO